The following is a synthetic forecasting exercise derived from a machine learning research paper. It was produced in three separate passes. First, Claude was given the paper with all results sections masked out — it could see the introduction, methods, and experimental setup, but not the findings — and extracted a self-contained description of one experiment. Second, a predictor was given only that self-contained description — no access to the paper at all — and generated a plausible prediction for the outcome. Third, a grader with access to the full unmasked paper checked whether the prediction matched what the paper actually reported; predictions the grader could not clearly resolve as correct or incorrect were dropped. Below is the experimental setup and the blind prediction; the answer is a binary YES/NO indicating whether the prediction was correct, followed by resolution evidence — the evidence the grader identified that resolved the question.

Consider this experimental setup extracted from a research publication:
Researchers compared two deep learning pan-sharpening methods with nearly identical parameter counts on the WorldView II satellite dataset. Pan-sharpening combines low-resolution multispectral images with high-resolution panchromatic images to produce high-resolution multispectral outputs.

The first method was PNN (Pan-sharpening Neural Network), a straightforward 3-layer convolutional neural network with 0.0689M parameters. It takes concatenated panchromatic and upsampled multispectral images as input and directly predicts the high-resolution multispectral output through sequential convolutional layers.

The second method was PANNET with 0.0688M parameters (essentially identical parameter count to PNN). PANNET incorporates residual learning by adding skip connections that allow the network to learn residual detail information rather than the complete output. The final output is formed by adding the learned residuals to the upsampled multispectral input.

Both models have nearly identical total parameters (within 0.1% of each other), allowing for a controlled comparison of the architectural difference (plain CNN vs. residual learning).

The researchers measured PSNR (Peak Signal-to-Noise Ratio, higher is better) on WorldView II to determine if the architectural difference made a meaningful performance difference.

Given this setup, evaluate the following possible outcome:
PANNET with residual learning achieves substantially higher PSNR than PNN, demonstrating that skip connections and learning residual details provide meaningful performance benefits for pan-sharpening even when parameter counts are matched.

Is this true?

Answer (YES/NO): NO